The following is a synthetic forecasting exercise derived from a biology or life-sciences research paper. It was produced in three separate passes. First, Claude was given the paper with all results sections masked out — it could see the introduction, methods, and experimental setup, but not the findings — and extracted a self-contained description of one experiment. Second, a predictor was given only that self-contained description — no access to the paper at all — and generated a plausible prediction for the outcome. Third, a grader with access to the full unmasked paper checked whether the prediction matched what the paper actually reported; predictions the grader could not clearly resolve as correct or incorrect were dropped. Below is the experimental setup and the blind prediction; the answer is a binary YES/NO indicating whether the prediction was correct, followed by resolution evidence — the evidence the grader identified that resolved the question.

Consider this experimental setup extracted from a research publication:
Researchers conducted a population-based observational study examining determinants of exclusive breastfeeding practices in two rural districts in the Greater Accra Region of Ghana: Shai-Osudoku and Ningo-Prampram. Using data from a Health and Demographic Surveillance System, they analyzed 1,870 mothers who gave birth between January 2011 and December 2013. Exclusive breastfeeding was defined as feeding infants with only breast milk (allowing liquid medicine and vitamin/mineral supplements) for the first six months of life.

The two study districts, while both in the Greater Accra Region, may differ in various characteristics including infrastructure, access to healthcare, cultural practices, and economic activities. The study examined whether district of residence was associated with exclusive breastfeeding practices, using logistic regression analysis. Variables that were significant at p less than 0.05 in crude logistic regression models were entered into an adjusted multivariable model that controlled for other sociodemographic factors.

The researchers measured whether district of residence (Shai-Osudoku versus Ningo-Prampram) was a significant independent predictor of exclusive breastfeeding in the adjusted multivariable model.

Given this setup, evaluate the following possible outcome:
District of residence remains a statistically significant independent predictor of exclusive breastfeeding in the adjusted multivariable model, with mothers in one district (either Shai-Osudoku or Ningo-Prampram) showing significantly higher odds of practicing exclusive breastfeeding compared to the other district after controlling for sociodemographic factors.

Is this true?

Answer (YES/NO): YES